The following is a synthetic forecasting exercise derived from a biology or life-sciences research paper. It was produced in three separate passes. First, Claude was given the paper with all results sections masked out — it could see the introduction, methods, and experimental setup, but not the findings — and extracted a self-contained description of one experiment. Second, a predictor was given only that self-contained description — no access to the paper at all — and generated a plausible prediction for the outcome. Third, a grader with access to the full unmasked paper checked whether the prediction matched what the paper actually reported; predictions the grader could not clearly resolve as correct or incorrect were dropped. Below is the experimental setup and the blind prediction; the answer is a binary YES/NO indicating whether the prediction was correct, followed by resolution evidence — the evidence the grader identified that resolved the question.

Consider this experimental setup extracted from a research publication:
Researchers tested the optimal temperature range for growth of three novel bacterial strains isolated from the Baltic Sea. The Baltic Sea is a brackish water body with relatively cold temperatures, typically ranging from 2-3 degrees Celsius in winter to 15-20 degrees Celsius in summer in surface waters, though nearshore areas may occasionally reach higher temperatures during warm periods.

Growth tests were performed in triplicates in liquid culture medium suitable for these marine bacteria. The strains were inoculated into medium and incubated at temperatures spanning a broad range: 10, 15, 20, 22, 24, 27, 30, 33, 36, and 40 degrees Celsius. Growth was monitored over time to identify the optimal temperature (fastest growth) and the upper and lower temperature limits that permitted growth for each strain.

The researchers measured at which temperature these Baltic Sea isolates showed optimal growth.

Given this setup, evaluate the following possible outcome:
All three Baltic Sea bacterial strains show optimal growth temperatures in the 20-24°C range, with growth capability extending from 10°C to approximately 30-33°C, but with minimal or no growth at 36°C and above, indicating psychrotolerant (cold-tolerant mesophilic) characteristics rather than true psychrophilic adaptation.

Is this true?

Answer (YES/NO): NO